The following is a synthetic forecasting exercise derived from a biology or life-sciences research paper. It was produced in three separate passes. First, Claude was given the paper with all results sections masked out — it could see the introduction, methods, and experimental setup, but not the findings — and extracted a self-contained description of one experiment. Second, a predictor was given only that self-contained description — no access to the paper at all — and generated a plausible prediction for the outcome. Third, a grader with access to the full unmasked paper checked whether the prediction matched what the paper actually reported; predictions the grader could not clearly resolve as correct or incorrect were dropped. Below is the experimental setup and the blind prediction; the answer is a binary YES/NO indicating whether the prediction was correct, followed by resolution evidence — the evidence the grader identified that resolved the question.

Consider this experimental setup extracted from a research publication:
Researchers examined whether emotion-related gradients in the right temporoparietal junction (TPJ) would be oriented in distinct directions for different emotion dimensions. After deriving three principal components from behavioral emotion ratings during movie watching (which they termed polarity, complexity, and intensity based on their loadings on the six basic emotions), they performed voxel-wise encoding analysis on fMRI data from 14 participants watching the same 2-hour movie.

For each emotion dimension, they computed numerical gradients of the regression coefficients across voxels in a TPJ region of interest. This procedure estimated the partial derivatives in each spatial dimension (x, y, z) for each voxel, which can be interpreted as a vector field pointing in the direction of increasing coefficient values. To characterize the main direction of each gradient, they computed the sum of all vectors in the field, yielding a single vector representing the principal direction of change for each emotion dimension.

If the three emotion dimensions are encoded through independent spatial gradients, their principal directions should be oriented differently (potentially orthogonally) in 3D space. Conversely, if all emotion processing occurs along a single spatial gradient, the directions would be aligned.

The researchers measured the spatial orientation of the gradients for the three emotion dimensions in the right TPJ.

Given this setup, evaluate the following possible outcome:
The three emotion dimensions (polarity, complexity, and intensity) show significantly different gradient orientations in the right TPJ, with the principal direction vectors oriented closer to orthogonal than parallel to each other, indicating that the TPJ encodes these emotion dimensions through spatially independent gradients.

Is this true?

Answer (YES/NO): YES